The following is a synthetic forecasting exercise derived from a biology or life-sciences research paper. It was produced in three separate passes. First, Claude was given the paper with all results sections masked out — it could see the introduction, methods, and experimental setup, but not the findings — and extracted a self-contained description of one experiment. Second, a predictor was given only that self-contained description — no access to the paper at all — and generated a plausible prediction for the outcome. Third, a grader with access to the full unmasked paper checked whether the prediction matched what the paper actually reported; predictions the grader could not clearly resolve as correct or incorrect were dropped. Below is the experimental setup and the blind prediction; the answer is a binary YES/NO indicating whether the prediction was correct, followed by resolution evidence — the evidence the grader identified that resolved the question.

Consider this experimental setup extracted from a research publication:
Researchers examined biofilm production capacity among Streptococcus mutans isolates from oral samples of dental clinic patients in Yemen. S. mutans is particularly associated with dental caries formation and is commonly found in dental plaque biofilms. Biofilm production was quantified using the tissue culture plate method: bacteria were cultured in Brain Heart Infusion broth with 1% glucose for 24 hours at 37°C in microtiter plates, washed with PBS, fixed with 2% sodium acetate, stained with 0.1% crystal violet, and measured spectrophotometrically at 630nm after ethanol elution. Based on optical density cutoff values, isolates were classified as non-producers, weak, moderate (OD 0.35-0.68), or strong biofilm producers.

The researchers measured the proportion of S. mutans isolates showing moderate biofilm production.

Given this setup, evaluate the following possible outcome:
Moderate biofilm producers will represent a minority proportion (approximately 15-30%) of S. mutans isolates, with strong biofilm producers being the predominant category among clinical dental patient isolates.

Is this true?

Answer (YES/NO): NO